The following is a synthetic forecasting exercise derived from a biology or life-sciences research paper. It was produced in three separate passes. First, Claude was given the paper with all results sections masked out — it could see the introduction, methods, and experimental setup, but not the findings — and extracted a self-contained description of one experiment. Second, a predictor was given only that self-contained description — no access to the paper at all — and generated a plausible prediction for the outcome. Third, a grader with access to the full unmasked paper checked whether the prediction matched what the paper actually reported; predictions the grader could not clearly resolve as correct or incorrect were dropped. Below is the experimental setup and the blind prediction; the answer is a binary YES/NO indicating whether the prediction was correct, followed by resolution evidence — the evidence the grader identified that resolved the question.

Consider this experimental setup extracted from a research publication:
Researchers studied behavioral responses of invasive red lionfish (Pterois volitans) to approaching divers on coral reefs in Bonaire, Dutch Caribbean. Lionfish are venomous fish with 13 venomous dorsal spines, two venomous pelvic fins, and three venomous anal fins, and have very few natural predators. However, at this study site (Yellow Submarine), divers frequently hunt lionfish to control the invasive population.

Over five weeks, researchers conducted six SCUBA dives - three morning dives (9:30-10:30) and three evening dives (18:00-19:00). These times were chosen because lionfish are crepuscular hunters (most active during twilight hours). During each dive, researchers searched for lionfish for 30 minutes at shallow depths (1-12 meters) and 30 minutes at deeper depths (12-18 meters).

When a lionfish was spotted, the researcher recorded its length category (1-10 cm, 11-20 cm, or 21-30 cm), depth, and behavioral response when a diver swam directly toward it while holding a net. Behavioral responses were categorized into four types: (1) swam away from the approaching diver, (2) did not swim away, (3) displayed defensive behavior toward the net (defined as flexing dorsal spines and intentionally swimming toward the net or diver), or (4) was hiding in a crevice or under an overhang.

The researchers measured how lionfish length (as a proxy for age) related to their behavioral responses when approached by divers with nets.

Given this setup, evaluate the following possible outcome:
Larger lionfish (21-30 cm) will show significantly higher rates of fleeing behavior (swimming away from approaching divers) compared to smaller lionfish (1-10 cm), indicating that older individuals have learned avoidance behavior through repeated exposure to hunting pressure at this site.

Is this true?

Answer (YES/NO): NO